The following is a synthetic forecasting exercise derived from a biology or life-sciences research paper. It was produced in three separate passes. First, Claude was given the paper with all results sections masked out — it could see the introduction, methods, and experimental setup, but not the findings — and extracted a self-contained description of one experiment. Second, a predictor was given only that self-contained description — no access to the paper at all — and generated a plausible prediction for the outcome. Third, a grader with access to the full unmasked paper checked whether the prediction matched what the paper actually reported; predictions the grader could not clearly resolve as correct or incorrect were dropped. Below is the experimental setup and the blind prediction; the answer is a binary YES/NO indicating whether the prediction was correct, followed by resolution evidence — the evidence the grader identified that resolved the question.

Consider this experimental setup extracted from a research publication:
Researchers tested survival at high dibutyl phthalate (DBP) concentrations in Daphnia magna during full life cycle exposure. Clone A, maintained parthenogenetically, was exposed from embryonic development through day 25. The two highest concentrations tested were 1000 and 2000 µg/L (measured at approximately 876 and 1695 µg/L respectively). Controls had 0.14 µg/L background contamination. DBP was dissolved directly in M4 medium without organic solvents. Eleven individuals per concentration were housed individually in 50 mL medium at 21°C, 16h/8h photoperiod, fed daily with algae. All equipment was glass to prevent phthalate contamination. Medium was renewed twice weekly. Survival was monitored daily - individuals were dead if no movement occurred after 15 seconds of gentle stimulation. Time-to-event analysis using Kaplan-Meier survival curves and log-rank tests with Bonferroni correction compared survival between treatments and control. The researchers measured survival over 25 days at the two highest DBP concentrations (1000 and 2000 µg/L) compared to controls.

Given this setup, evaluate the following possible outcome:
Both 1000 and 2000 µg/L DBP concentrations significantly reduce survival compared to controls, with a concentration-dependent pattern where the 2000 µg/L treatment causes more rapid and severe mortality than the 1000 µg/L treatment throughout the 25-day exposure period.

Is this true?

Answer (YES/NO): NO